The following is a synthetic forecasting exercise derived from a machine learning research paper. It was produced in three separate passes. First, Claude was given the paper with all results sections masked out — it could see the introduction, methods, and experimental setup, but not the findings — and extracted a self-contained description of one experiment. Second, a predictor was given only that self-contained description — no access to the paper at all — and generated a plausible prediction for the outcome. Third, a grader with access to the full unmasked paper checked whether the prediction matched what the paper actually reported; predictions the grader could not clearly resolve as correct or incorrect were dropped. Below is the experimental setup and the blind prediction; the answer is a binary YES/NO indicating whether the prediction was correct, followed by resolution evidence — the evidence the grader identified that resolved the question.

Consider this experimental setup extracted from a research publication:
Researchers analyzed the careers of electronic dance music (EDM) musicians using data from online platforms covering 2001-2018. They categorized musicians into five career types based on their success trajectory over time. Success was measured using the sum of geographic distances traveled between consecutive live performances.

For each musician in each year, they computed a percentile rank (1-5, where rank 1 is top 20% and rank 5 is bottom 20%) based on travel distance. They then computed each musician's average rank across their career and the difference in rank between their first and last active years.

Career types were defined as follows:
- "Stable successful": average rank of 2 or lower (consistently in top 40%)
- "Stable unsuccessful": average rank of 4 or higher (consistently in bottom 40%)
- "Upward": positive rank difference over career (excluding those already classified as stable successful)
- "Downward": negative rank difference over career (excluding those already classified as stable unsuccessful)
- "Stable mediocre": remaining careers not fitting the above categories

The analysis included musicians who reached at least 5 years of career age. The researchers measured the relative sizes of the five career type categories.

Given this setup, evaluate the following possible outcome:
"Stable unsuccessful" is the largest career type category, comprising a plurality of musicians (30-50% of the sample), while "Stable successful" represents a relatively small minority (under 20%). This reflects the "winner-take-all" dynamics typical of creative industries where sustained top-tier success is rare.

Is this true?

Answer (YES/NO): NO